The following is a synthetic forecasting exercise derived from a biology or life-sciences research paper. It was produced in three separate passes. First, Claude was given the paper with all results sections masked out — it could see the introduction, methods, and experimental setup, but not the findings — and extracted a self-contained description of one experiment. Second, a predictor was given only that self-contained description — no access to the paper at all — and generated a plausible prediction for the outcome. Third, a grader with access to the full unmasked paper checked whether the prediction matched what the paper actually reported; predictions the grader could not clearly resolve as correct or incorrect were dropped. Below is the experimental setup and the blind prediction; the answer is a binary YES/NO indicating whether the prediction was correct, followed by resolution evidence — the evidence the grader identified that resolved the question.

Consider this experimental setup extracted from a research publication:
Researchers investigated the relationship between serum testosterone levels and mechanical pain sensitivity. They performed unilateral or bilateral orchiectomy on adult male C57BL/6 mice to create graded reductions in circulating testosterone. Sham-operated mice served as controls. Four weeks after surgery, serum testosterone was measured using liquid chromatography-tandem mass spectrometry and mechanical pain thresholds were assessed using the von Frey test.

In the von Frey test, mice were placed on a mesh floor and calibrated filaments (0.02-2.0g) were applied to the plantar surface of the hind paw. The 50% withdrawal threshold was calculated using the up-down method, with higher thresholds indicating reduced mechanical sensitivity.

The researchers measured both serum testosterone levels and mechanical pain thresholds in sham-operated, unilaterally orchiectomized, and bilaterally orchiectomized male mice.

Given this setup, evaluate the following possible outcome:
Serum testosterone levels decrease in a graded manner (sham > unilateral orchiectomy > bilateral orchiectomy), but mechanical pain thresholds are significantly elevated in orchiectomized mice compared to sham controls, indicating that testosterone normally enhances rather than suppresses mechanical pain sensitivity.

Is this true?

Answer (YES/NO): NO